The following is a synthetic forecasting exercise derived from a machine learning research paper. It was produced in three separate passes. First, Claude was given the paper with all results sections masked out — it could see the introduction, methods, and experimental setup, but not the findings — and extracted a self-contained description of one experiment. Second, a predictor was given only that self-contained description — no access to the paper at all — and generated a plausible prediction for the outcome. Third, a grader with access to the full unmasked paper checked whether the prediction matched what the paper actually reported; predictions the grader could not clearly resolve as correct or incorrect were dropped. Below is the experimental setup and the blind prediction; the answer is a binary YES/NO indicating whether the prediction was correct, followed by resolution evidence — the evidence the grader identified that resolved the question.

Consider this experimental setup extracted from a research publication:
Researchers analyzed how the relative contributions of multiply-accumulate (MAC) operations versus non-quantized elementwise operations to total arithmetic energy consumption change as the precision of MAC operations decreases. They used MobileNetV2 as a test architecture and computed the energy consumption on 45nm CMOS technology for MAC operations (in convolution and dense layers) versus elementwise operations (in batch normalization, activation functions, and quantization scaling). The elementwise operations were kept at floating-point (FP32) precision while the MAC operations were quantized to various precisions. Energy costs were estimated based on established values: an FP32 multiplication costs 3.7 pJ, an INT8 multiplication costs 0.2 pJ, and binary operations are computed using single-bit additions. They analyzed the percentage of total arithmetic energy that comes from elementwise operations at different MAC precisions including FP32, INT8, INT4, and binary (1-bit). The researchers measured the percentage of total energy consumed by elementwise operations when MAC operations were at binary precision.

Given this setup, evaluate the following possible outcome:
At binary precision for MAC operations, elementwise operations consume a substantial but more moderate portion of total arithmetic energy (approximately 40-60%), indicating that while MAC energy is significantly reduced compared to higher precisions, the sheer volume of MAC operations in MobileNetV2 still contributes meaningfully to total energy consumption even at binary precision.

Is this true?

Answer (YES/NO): NO